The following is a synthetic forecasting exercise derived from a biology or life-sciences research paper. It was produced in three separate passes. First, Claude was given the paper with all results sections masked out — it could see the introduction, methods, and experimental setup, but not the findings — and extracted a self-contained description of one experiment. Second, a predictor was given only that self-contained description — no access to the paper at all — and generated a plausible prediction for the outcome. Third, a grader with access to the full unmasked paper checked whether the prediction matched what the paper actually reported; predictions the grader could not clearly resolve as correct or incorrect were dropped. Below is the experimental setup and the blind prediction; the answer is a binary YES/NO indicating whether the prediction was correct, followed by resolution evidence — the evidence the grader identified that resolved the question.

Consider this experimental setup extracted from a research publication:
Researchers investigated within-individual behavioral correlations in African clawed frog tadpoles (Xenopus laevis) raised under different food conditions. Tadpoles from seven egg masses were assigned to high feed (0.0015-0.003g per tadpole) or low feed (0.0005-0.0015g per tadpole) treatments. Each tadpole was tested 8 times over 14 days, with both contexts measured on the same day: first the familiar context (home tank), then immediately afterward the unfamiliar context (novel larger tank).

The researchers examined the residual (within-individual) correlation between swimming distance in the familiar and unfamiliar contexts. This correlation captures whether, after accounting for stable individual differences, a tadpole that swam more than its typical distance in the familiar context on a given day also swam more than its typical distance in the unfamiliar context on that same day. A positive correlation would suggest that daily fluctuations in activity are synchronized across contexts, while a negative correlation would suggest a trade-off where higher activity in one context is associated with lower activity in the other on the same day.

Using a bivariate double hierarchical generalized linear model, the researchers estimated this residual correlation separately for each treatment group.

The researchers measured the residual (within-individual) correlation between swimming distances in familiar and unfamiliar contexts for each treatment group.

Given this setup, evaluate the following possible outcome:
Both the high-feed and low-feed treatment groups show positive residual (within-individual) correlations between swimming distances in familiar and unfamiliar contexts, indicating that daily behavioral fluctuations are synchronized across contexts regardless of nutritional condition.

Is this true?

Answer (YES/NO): NO